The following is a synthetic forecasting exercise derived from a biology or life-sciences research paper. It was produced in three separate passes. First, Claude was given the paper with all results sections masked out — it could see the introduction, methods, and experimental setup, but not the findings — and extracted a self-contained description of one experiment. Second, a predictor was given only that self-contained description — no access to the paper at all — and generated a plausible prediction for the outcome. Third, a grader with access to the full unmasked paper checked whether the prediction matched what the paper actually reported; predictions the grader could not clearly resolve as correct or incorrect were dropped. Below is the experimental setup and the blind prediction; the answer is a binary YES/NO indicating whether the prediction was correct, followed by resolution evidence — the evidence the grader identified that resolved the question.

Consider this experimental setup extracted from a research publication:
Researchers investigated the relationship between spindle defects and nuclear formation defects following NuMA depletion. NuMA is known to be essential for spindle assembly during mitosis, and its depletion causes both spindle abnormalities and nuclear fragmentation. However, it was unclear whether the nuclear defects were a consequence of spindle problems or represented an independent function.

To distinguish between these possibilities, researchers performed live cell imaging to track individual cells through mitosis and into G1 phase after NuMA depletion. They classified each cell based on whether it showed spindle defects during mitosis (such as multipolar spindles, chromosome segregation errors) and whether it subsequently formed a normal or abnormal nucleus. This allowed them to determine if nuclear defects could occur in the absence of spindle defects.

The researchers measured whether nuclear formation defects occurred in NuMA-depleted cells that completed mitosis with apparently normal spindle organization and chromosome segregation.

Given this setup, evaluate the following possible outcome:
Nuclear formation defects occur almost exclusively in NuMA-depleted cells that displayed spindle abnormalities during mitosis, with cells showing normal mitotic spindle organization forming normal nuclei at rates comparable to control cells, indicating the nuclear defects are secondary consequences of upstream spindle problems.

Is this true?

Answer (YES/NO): NO